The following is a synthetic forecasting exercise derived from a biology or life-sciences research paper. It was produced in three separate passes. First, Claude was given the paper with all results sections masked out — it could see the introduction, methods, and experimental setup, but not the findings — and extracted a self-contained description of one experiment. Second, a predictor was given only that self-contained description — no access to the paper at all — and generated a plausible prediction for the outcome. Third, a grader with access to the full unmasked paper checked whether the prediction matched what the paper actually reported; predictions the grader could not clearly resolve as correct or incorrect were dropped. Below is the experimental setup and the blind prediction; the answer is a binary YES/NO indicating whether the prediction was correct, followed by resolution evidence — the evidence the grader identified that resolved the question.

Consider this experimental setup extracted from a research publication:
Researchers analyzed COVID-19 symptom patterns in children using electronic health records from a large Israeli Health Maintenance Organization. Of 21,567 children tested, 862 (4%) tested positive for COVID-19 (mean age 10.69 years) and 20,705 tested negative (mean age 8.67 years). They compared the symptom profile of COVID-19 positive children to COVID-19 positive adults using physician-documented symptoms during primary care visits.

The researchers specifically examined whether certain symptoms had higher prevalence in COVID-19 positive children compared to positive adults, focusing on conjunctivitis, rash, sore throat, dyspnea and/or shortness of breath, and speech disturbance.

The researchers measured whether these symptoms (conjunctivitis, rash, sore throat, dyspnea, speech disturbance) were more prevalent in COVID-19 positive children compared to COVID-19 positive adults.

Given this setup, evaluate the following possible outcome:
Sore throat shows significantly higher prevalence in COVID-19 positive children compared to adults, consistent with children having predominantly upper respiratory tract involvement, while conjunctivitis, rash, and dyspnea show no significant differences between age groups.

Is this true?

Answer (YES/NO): NO